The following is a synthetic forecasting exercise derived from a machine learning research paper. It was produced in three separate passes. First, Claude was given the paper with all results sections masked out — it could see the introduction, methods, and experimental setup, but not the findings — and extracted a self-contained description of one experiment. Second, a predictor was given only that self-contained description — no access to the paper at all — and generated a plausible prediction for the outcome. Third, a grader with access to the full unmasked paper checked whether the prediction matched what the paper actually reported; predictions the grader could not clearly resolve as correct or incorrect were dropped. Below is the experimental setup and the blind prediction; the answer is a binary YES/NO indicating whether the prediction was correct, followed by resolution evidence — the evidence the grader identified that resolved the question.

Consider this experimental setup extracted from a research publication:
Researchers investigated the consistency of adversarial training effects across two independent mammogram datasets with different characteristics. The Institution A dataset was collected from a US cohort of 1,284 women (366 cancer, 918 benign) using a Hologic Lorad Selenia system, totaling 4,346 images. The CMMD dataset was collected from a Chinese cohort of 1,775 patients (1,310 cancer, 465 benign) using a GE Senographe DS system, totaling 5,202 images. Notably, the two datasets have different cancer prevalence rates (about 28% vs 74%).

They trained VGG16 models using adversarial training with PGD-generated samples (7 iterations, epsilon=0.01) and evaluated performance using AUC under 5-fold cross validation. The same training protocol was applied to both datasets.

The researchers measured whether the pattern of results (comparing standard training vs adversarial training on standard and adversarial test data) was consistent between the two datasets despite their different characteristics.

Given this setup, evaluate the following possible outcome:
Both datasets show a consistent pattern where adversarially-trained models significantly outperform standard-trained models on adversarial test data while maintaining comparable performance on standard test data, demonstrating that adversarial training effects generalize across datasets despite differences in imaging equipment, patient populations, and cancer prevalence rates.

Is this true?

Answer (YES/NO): NO